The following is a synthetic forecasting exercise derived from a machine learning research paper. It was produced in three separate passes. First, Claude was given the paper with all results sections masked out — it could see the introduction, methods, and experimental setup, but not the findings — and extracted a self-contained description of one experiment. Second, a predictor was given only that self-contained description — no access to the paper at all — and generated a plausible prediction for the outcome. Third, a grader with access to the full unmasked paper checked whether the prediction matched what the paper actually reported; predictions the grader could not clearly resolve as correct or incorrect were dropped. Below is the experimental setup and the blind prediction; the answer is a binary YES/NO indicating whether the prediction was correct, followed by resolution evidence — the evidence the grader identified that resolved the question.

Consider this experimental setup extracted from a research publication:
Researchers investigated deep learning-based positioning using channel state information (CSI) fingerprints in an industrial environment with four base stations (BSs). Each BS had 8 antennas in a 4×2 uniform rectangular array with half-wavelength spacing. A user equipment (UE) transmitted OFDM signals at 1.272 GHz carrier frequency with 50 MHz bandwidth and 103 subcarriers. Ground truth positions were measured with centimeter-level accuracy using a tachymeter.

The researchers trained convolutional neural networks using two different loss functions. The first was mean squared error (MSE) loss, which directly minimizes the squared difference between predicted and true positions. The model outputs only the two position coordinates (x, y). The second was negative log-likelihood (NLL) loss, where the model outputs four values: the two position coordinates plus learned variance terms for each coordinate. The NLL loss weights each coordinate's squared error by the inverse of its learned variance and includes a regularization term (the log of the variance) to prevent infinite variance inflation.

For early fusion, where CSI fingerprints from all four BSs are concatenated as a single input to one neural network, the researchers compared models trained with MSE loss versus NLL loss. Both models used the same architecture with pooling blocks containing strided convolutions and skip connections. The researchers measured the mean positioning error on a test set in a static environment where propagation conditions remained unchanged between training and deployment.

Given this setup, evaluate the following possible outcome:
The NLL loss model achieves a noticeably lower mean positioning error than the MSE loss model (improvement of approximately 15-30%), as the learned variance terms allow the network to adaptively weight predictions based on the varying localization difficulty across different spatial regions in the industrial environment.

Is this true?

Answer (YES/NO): NO